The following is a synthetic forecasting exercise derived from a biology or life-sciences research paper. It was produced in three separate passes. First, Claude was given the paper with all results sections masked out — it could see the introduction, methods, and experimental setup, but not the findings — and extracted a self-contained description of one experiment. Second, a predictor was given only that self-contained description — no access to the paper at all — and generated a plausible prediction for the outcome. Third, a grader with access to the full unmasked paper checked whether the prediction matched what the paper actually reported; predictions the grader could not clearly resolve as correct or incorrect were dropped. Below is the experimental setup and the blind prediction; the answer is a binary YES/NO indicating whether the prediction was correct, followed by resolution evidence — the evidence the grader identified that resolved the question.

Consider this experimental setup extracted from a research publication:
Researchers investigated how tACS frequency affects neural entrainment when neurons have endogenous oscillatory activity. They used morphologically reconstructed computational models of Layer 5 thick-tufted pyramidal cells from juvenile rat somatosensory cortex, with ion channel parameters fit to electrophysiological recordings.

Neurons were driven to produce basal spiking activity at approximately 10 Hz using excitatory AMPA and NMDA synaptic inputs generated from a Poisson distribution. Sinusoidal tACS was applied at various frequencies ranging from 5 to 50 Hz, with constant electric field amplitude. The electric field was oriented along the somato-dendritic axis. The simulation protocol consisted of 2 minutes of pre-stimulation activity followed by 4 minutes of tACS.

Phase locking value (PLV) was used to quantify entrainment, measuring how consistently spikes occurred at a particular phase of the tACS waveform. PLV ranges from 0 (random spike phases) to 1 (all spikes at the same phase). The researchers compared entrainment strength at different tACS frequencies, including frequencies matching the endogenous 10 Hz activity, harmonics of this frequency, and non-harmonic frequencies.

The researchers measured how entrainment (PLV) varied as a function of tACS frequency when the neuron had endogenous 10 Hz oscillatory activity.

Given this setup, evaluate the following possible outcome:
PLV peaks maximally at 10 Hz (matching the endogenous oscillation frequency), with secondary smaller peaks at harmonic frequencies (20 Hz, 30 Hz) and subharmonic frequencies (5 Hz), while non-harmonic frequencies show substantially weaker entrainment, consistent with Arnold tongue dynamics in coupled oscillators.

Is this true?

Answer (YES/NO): NO